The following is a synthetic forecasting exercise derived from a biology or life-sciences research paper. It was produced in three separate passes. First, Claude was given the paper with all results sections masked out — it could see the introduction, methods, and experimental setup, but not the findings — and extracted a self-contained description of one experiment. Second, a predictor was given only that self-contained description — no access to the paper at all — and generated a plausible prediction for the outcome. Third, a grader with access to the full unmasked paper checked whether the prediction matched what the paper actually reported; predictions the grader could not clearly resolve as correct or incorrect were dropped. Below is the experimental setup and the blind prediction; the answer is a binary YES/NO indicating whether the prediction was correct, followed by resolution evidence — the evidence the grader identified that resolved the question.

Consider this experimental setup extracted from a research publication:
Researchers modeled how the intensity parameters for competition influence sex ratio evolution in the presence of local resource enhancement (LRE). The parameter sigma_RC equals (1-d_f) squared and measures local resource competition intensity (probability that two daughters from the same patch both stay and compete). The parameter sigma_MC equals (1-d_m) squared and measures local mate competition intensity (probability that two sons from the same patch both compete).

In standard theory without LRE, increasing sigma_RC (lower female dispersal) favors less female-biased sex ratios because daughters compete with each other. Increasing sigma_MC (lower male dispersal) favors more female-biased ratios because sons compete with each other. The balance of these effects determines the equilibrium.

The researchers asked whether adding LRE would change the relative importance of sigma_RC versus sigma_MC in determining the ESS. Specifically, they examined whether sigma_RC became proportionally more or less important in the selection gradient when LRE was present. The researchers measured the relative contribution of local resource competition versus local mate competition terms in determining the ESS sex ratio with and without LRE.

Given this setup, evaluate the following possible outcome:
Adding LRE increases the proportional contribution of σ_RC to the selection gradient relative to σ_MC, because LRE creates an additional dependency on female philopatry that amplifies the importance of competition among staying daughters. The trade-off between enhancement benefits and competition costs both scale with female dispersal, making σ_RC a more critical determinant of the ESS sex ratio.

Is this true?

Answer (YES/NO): NO